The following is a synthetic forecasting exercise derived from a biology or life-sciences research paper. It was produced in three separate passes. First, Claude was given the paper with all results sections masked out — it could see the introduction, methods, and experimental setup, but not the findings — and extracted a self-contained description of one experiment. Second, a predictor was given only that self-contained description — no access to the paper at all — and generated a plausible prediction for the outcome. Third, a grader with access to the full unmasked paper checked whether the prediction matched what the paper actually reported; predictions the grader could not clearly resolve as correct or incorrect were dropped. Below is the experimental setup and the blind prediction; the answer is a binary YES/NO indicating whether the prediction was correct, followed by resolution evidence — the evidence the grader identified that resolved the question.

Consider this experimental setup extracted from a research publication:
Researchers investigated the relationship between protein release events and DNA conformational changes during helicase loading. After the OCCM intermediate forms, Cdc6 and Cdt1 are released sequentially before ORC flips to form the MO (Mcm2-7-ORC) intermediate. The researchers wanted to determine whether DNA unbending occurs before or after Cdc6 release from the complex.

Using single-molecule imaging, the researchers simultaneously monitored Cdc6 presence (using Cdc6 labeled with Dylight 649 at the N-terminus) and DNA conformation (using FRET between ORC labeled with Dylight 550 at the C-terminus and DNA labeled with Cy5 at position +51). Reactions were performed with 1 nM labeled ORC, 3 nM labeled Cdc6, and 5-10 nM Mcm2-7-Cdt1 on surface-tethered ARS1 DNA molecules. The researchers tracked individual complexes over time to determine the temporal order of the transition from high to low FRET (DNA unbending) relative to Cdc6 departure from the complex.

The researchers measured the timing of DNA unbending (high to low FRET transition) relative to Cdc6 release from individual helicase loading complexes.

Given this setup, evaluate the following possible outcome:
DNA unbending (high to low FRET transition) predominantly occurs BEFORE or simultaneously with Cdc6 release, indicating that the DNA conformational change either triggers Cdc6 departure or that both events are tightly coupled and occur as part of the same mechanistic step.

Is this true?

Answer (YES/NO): YES